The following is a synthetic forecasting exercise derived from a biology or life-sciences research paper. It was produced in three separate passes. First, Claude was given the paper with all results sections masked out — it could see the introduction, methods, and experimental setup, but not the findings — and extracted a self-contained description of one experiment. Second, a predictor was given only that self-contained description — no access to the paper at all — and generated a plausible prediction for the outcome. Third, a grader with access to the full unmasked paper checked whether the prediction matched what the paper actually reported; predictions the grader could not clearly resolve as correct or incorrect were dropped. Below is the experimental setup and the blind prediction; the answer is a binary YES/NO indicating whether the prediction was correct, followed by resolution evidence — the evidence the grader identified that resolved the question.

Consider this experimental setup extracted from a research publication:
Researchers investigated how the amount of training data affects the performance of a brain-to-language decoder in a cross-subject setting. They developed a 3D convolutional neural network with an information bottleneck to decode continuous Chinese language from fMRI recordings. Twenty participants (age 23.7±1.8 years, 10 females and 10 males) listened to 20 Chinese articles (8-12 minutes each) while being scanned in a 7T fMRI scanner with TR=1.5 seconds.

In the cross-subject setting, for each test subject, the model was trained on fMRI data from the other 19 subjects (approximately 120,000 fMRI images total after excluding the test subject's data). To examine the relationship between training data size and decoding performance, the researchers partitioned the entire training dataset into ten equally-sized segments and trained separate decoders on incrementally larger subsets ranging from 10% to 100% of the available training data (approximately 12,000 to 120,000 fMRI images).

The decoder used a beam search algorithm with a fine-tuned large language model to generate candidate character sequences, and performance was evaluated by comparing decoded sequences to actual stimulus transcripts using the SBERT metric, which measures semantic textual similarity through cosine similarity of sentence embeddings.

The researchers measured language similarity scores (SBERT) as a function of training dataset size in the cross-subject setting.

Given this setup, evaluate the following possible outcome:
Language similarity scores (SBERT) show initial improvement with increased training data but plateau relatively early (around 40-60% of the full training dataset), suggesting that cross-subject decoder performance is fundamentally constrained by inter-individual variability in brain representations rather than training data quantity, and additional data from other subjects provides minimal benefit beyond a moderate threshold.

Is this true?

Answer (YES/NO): NO